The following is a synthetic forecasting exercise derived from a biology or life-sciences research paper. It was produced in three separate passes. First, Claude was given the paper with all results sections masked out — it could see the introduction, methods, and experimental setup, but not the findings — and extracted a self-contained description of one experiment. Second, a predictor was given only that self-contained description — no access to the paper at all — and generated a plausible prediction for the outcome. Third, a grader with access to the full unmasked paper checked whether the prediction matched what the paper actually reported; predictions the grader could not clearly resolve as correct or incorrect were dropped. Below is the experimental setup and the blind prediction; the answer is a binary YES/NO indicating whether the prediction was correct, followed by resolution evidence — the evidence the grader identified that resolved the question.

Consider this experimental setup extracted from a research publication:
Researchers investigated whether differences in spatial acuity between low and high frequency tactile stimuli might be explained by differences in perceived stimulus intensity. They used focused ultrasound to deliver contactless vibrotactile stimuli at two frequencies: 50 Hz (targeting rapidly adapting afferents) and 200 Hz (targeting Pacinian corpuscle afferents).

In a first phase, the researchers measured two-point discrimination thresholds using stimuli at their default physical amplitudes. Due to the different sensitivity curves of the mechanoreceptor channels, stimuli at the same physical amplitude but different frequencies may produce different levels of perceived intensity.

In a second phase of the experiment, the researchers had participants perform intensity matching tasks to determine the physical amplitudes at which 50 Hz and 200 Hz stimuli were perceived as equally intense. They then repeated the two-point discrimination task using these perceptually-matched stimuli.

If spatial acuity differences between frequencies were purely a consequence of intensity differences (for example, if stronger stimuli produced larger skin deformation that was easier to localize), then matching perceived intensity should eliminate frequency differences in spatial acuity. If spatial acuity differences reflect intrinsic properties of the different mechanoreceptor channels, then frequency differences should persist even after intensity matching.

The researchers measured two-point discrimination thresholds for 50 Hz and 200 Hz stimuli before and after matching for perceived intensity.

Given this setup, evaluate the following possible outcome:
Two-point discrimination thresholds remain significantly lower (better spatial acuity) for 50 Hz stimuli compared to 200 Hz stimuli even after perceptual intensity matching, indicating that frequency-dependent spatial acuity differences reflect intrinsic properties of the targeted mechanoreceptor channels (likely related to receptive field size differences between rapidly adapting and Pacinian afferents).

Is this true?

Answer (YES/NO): NO